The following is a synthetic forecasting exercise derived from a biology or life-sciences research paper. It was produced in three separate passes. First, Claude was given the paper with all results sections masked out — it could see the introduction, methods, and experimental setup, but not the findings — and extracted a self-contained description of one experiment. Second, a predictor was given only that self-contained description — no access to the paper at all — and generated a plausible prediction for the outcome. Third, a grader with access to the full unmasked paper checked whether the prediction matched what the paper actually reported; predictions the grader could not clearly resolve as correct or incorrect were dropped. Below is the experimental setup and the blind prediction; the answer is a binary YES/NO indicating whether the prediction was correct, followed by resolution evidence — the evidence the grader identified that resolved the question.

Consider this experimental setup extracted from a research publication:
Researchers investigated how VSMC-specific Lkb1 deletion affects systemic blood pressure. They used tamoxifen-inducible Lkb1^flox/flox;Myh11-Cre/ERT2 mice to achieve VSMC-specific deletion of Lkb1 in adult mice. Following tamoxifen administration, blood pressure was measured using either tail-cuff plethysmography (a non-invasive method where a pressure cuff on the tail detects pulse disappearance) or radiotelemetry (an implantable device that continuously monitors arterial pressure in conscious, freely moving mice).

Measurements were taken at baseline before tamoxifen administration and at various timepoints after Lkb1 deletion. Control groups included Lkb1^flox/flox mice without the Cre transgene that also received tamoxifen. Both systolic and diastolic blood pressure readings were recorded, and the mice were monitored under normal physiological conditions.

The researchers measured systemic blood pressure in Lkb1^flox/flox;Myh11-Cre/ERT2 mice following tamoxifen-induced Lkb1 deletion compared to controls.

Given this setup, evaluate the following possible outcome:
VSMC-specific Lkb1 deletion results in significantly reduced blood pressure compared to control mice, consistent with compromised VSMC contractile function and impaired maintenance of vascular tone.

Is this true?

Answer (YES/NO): YES